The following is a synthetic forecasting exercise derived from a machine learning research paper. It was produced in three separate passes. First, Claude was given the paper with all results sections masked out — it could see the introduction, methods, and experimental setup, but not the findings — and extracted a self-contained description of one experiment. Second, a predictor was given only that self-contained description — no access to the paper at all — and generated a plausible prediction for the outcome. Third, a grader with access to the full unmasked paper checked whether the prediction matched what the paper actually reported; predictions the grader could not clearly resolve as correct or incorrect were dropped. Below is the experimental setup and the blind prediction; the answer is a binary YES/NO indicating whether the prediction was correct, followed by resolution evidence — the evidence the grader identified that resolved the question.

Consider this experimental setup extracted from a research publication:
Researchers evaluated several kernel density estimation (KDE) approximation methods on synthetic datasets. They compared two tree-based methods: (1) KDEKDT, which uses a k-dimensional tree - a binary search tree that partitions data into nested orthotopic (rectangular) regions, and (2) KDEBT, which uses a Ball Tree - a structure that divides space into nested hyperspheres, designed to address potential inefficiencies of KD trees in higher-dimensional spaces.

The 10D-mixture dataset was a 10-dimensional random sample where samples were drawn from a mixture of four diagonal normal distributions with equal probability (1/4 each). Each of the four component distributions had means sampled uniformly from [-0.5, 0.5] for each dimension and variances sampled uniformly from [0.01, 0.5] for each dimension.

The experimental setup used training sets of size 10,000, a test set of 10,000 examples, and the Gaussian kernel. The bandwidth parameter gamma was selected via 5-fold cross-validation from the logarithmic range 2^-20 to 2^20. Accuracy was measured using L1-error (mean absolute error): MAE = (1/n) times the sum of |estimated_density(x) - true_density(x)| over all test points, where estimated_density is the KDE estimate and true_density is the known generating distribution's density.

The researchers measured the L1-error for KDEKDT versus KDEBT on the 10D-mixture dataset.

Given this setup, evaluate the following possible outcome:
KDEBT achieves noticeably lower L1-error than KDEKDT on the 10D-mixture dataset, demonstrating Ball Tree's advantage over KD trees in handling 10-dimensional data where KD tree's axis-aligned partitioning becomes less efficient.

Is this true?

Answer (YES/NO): NO